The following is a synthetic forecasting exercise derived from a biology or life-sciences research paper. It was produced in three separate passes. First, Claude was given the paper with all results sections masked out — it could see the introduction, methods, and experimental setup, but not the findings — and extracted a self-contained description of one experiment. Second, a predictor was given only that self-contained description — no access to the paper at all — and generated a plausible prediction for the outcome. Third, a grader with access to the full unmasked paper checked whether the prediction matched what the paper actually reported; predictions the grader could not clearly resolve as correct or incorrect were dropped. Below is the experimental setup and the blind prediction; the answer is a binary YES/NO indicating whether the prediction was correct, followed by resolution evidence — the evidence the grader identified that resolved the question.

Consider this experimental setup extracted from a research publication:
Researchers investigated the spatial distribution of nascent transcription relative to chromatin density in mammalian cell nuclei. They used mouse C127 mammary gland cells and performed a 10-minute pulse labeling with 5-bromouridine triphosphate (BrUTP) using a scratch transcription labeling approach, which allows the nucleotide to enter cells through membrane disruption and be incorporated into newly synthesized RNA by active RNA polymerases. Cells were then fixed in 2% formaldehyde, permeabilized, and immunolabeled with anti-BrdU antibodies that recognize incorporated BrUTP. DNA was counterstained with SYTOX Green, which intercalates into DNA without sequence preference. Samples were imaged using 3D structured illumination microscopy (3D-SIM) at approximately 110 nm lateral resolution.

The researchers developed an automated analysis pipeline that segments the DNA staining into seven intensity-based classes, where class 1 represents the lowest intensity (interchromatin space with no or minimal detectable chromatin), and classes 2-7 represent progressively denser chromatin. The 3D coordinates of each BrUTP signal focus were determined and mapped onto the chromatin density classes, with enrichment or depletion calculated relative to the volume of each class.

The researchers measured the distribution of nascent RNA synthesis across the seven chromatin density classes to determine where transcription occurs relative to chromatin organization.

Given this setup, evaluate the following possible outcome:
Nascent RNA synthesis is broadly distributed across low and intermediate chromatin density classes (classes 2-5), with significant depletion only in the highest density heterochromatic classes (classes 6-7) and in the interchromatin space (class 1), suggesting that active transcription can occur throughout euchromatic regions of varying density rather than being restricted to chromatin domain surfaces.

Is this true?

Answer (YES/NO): NO